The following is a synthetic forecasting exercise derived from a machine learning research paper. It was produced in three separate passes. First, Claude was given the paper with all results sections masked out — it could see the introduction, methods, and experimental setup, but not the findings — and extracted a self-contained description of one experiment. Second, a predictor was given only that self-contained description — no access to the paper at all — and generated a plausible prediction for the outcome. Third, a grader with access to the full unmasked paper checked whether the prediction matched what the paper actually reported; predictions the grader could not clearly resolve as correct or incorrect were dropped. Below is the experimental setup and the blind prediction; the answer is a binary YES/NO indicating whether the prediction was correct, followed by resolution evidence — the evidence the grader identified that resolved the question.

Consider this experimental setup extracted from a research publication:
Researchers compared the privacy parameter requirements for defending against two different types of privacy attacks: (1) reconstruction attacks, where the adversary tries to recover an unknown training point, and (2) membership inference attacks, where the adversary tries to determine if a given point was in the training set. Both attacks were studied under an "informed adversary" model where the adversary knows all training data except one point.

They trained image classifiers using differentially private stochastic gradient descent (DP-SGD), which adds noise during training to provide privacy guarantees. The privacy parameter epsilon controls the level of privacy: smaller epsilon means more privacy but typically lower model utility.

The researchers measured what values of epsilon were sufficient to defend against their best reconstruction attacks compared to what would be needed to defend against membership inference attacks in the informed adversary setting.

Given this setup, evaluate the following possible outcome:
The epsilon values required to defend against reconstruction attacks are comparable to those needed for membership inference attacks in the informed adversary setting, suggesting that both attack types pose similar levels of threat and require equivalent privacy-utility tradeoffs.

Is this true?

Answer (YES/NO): NO